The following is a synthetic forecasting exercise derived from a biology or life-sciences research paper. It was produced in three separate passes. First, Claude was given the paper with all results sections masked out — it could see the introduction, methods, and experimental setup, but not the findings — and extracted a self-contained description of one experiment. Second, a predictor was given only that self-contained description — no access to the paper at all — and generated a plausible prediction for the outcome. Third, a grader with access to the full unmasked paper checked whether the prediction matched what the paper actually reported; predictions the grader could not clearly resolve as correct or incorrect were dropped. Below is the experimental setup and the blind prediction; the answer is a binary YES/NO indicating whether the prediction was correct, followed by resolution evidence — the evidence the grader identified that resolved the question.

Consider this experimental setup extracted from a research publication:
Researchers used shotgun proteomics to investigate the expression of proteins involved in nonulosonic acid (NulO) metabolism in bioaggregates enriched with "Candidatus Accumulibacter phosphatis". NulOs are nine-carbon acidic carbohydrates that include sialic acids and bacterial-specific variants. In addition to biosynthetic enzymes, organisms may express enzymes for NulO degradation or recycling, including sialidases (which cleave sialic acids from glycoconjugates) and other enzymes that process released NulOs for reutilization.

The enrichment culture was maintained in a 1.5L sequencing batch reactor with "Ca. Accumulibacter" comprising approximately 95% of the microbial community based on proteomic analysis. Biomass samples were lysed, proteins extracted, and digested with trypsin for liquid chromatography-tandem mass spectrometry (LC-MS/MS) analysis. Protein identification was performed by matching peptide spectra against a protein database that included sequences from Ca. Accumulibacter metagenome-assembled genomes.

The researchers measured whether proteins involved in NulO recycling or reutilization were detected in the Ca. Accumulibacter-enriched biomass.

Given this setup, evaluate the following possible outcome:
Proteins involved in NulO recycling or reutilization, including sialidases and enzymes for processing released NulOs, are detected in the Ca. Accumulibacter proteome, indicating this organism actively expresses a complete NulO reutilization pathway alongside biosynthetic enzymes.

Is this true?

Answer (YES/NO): NO